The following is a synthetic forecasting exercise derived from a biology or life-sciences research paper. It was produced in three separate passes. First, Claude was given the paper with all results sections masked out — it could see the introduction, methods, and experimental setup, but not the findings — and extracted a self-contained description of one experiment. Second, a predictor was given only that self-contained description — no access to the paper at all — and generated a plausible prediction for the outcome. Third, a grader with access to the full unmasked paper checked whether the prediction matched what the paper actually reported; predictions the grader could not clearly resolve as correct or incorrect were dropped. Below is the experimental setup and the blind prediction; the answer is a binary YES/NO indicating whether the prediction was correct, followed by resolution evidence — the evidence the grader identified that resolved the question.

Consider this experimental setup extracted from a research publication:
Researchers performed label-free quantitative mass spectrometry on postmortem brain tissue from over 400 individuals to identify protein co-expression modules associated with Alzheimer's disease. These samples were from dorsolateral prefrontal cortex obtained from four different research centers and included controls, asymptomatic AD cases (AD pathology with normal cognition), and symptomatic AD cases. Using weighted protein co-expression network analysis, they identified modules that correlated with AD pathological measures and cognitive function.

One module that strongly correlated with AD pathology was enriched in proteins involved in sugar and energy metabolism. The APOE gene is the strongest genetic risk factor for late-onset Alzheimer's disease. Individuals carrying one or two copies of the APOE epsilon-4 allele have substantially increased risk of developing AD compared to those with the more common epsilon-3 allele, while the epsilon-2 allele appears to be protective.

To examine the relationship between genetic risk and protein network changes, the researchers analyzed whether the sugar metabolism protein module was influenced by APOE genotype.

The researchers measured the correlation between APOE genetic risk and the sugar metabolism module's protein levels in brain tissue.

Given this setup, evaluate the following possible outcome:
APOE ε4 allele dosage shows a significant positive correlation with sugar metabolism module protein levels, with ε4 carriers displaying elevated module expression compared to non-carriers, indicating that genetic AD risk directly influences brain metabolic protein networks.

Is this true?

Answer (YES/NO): YES